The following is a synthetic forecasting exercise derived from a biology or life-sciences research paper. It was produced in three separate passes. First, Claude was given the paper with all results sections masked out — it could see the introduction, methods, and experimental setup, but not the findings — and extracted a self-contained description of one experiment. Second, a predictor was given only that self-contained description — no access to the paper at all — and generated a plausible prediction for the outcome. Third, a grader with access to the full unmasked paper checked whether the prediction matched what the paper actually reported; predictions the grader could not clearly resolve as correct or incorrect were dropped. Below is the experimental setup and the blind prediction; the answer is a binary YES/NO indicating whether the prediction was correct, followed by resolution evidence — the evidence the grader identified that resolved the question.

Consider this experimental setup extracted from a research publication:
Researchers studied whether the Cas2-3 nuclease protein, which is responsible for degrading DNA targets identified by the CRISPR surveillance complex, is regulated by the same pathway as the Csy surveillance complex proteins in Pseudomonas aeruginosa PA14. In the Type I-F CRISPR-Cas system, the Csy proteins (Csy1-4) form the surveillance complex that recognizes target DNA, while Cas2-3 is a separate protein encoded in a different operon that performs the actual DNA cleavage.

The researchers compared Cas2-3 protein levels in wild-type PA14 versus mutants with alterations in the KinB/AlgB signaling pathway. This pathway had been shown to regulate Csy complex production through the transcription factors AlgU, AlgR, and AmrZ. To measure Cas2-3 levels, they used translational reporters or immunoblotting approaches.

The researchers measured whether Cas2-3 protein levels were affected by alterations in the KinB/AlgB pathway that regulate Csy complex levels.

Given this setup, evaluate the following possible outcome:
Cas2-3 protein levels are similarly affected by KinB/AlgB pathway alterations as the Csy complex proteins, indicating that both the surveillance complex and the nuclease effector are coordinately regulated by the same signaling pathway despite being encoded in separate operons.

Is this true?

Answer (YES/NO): YES